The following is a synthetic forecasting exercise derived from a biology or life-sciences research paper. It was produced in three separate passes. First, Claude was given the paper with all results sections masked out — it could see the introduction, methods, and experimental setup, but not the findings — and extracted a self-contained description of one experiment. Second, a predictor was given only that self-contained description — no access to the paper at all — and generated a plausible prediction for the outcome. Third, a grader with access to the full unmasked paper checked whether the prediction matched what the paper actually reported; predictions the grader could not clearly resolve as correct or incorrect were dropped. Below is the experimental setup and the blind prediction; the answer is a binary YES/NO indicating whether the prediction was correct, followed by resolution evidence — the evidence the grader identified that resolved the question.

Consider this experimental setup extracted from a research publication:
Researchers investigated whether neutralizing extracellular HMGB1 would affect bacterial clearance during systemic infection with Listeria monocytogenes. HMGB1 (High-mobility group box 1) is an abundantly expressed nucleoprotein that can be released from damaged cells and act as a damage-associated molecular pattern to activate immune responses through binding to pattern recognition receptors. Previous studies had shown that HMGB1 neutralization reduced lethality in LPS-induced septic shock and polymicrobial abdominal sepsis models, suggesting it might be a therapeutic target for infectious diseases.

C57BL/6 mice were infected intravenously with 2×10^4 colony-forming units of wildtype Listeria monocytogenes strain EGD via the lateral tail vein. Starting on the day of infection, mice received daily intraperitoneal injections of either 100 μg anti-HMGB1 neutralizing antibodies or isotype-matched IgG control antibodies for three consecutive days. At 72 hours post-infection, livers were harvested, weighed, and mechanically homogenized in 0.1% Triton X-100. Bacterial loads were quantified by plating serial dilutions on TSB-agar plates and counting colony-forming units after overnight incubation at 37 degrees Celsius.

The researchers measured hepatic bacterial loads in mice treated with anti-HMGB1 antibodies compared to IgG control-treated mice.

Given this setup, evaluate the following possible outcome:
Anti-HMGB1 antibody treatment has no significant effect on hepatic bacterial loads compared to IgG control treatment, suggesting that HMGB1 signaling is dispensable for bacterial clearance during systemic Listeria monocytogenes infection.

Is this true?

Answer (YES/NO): NO